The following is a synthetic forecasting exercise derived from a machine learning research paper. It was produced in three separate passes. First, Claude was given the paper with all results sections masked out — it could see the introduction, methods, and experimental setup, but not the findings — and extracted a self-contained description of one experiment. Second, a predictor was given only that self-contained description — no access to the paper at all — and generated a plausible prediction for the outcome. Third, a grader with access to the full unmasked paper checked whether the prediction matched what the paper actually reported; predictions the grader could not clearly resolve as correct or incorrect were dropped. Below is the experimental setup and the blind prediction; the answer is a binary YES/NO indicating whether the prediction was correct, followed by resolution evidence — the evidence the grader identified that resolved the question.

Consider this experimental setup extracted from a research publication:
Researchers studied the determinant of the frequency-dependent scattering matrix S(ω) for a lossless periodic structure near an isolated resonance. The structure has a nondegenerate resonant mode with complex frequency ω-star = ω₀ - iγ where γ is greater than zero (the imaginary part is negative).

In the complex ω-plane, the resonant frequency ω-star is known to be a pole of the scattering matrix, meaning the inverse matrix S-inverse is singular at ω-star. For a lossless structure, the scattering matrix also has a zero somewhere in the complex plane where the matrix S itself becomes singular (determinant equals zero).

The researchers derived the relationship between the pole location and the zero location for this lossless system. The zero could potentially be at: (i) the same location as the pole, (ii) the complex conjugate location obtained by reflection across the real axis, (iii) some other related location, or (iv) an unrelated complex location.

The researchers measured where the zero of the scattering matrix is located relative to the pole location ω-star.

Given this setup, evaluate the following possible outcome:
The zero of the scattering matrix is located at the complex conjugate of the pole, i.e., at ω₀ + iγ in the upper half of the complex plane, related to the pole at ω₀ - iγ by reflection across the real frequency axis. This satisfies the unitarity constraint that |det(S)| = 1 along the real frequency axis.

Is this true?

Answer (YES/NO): YES